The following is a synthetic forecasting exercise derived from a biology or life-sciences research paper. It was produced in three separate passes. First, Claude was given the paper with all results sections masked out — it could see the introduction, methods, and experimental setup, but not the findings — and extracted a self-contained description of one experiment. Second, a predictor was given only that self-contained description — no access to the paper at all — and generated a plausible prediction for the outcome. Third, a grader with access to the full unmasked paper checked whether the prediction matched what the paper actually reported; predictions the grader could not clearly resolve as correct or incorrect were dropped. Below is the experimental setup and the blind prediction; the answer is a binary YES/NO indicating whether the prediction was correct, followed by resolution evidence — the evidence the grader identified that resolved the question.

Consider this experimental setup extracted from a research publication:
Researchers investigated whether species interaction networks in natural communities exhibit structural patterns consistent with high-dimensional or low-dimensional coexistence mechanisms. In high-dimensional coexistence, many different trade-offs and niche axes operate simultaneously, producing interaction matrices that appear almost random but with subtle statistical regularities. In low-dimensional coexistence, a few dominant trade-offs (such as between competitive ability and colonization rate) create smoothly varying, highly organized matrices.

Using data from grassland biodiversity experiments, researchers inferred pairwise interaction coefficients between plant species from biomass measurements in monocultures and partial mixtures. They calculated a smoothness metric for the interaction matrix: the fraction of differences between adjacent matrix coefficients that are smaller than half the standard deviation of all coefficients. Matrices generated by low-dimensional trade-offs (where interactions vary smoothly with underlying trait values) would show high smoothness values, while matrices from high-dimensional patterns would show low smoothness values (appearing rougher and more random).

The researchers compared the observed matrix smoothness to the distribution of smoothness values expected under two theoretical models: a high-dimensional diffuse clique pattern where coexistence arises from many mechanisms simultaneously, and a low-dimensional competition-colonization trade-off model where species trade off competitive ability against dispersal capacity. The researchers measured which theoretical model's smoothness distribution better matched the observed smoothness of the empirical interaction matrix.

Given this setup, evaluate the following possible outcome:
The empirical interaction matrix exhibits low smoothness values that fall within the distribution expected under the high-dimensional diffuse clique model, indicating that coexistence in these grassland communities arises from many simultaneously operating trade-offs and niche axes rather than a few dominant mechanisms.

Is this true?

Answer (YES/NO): YES